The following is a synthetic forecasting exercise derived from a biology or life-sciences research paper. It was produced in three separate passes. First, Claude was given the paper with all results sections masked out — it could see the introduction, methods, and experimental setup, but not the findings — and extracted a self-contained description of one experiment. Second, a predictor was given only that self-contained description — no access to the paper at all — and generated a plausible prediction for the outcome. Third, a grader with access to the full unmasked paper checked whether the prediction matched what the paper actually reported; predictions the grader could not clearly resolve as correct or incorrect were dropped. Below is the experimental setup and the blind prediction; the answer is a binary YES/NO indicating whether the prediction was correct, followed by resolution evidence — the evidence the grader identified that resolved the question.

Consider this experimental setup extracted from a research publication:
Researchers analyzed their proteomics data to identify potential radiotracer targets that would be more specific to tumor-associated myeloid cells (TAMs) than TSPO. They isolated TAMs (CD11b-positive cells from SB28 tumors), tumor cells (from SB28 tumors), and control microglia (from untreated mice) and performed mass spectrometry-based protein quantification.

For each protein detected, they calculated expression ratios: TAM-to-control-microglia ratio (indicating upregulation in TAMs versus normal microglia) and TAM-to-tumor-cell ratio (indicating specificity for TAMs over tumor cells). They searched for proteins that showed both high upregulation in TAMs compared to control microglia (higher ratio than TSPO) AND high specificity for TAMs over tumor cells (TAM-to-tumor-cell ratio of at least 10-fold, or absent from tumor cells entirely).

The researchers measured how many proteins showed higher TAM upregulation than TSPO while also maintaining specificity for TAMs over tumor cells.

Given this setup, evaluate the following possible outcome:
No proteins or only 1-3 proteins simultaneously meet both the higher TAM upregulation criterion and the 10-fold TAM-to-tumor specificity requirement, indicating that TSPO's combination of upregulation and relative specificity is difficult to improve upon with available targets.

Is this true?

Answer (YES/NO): NO